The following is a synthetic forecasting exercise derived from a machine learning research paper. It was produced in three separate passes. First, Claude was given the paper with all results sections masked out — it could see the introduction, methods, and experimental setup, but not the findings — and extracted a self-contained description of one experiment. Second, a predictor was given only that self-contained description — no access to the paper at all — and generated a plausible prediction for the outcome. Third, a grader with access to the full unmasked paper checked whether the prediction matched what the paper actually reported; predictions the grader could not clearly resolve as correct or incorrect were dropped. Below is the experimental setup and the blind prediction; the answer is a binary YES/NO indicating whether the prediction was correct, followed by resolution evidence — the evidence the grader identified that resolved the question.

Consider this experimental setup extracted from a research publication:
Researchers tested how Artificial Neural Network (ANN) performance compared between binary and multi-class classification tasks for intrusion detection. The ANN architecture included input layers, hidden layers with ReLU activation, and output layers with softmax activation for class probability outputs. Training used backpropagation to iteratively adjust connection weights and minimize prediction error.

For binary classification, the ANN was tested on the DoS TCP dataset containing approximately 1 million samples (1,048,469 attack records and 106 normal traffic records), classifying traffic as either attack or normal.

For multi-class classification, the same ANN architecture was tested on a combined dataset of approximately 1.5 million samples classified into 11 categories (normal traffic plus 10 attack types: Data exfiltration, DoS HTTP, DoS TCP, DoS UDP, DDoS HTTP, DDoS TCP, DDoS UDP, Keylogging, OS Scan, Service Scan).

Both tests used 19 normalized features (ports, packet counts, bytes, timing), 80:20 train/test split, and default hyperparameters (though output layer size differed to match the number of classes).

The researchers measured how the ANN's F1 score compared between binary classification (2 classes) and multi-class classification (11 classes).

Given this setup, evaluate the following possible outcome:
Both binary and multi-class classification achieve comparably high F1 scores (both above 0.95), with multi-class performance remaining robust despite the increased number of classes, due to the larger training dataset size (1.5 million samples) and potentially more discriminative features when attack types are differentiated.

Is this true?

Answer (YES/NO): YES